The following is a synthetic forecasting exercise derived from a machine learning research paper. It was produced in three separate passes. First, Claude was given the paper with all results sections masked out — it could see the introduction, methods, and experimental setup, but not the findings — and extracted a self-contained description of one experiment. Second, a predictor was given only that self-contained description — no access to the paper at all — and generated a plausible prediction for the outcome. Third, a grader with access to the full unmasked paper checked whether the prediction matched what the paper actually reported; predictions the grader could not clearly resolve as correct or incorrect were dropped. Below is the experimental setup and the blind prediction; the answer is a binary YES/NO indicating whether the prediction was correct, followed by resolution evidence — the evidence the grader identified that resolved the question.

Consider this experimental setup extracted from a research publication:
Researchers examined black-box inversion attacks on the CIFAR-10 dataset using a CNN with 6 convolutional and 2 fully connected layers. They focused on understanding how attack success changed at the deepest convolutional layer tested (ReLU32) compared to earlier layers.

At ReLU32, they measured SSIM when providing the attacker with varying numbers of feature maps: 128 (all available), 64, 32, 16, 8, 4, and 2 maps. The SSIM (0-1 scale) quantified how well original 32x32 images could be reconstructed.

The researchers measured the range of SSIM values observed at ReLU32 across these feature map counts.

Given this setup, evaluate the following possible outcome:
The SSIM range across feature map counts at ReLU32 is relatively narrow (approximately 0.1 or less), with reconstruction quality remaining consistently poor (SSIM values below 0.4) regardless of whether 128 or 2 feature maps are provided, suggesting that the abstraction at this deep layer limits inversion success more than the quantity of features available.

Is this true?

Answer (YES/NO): NO